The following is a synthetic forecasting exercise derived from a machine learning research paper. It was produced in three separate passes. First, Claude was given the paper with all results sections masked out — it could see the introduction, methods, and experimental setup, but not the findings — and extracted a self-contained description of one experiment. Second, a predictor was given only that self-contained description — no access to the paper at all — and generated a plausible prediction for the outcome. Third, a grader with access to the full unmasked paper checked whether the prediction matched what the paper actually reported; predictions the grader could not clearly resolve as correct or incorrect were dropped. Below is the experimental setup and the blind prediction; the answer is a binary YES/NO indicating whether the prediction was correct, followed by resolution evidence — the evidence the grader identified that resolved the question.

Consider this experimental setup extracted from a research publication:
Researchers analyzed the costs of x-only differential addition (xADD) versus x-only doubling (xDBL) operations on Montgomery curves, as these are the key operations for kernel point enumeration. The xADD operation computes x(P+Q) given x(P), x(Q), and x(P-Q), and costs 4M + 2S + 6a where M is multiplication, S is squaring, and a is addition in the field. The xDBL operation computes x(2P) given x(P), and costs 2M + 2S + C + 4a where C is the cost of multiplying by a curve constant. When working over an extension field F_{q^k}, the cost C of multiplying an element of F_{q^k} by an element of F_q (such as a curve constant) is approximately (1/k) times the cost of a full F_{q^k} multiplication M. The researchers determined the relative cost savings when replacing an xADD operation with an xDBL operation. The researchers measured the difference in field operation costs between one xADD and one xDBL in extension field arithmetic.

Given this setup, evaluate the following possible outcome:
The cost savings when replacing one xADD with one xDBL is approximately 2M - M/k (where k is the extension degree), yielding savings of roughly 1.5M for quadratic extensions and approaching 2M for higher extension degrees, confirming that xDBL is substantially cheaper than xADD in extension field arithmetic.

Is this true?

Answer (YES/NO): NO